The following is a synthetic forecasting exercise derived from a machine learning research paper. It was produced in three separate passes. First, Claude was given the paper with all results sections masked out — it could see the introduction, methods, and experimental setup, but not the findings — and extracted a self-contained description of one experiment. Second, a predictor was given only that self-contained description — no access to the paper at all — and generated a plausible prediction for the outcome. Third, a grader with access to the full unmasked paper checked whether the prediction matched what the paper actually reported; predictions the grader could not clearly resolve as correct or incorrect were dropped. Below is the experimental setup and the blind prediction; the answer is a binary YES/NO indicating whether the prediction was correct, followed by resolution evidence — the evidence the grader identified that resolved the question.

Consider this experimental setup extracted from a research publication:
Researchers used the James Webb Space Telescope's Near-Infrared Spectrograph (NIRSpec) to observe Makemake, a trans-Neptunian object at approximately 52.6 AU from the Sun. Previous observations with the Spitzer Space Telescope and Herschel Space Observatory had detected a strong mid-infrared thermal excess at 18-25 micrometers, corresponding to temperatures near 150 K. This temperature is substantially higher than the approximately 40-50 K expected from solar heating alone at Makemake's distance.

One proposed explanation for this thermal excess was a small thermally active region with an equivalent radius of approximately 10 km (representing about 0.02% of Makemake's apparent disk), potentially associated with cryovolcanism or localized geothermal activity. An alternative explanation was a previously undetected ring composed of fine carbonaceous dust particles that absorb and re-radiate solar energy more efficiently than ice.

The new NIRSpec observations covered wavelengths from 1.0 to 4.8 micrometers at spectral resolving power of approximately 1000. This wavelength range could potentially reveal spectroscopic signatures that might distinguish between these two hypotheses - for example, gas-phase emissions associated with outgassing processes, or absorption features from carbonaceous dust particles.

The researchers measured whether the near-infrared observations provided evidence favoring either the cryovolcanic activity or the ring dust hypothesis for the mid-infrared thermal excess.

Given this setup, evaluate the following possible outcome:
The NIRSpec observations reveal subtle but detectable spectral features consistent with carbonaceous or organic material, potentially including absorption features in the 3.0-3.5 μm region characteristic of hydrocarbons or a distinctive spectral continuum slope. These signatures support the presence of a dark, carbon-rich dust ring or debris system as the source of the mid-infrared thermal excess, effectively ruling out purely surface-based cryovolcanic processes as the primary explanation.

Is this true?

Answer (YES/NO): NO